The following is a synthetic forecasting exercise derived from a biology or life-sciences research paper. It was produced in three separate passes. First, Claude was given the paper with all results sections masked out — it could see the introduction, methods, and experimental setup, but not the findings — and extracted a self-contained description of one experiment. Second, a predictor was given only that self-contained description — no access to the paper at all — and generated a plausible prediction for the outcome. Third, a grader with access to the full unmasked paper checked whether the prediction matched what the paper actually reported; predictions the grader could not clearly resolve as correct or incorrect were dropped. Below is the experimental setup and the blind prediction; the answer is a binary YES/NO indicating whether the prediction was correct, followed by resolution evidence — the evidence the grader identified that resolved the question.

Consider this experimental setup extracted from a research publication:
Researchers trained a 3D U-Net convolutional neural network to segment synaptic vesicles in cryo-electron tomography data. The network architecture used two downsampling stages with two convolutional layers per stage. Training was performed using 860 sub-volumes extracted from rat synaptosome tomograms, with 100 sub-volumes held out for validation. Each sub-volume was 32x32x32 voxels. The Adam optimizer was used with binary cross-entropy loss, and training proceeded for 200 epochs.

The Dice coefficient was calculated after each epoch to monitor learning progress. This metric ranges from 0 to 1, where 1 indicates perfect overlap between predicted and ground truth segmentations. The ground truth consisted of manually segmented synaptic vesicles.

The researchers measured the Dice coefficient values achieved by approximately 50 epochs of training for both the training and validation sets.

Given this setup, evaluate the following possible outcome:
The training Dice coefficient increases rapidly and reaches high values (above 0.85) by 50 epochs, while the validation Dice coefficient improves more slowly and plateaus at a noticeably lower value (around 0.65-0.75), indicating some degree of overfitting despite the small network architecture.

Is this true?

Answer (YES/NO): NO